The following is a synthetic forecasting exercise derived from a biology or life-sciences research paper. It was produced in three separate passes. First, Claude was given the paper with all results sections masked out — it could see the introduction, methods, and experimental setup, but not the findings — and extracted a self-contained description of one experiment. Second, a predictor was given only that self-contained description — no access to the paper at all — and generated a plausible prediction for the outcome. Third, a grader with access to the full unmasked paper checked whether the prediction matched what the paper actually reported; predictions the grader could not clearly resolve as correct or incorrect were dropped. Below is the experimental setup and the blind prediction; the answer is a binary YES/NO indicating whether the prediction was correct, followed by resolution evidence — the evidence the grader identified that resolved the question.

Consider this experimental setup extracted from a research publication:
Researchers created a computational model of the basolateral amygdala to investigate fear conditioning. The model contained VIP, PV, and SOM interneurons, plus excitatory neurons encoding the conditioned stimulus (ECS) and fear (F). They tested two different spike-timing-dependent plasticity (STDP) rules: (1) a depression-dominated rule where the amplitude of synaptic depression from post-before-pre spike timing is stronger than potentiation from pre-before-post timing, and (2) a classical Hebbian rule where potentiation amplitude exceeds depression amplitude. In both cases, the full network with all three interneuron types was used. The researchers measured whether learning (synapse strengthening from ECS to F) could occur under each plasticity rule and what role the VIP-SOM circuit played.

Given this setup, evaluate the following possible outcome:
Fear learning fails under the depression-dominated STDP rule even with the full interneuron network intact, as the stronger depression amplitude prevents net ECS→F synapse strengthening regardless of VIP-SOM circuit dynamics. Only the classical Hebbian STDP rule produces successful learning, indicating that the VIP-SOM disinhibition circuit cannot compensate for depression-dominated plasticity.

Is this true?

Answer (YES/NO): NO